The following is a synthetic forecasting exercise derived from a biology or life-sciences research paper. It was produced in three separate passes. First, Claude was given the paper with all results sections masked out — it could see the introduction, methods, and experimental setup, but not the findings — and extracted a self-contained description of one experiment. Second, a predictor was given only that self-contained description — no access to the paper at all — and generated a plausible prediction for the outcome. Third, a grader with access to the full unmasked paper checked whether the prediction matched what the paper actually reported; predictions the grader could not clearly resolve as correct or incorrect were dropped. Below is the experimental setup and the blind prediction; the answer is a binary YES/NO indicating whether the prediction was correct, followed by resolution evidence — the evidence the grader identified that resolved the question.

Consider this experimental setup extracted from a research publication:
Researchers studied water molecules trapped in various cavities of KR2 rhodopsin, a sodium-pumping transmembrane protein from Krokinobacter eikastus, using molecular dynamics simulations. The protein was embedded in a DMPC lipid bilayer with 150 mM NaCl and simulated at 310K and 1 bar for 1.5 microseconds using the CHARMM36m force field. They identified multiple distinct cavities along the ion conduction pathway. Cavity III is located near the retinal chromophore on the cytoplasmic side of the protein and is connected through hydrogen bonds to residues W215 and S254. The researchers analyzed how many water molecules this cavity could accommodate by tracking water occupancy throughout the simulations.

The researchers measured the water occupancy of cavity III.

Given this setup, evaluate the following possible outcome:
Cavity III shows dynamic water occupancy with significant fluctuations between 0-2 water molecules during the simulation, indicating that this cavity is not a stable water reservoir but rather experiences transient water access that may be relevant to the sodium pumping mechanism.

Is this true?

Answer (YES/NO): NO